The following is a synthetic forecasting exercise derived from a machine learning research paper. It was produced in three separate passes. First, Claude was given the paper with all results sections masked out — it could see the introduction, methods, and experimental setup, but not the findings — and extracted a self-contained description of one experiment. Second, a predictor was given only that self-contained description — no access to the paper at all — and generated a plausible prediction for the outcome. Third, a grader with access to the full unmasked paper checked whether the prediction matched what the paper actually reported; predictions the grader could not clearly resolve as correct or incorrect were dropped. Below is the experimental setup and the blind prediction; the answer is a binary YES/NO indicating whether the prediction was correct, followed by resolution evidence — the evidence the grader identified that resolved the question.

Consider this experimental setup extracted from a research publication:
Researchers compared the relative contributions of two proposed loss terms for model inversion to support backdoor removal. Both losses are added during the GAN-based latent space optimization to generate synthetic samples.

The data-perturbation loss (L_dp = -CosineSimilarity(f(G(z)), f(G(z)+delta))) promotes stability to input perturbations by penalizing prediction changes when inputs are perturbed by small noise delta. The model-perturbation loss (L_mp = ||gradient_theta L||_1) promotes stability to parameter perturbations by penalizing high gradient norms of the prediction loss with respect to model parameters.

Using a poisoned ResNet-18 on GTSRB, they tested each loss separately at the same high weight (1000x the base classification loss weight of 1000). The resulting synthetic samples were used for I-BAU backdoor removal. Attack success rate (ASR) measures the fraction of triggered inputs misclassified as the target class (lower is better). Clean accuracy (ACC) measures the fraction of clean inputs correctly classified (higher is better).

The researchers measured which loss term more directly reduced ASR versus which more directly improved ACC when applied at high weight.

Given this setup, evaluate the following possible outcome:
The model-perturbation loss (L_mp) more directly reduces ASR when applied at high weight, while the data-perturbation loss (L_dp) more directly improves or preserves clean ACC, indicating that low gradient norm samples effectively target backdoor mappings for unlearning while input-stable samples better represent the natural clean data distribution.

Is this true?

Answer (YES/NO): NO